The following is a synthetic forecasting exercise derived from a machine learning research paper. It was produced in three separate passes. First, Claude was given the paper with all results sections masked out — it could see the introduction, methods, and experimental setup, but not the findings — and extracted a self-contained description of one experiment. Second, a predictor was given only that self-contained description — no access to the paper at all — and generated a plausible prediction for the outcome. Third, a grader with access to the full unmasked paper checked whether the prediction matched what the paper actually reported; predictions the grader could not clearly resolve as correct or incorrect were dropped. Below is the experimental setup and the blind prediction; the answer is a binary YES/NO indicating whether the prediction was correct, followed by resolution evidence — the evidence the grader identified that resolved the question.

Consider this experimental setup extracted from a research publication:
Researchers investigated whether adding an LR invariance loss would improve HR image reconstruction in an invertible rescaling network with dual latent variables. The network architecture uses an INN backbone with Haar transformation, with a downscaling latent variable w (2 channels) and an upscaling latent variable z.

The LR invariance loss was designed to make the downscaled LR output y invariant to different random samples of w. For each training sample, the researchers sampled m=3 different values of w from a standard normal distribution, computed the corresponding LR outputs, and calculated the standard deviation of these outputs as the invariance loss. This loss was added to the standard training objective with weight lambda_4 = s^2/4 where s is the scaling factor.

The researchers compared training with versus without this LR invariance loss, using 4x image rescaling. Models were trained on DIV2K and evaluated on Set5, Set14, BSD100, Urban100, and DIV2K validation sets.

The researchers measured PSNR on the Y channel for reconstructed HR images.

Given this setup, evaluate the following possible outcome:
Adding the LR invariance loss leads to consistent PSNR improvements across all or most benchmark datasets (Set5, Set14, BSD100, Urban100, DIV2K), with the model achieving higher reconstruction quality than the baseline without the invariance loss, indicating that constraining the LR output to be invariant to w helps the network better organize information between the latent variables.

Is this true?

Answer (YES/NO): YES